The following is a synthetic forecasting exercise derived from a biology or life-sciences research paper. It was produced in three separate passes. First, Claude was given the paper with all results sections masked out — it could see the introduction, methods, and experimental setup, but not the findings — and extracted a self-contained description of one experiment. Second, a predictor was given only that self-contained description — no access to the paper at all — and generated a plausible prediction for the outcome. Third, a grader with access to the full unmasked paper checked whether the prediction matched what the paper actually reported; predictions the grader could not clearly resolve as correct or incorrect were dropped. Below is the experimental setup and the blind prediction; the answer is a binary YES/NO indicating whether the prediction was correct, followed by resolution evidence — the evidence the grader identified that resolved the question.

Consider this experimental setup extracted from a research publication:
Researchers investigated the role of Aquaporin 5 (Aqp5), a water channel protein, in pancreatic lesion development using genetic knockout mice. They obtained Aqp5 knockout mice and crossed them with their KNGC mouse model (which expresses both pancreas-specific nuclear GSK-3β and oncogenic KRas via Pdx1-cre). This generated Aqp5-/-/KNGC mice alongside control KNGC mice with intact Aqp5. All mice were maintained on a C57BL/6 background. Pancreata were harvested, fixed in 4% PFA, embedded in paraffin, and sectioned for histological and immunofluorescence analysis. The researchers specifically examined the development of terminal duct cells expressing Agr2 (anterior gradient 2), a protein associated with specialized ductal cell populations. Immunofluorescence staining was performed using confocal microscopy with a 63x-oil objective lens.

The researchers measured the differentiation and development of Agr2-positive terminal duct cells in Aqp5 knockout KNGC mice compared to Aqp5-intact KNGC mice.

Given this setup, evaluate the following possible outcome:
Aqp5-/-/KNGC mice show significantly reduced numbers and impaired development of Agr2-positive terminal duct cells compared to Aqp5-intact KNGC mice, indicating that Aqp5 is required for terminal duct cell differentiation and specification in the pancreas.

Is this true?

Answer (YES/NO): YES